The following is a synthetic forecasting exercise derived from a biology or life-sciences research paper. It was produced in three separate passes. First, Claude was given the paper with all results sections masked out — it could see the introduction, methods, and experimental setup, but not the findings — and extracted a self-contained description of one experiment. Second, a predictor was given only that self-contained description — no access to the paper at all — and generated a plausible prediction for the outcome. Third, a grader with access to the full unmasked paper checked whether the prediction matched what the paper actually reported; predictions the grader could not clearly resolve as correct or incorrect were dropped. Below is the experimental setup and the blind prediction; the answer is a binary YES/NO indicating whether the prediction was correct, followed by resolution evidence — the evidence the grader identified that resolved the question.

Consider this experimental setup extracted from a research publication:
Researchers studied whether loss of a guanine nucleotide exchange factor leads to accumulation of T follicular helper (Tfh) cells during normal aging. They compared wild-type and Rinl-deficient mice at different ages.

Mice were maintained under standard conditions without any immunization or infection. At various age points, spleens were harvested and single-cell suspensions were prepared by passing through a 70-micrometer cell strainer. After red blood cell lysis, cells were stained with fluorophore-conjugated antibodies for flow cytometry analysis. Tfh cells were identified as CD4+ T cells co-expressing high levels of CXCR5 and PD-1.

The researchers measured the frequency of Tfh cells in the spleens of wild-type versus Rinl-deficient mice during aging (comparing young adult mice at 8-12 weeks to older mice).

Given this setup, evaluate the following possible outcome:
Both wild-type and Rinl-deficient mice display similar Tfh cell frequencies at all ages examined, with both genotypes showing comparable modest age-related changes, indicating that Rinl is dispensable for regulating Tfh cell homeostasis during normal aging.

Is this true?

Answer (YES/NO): NO